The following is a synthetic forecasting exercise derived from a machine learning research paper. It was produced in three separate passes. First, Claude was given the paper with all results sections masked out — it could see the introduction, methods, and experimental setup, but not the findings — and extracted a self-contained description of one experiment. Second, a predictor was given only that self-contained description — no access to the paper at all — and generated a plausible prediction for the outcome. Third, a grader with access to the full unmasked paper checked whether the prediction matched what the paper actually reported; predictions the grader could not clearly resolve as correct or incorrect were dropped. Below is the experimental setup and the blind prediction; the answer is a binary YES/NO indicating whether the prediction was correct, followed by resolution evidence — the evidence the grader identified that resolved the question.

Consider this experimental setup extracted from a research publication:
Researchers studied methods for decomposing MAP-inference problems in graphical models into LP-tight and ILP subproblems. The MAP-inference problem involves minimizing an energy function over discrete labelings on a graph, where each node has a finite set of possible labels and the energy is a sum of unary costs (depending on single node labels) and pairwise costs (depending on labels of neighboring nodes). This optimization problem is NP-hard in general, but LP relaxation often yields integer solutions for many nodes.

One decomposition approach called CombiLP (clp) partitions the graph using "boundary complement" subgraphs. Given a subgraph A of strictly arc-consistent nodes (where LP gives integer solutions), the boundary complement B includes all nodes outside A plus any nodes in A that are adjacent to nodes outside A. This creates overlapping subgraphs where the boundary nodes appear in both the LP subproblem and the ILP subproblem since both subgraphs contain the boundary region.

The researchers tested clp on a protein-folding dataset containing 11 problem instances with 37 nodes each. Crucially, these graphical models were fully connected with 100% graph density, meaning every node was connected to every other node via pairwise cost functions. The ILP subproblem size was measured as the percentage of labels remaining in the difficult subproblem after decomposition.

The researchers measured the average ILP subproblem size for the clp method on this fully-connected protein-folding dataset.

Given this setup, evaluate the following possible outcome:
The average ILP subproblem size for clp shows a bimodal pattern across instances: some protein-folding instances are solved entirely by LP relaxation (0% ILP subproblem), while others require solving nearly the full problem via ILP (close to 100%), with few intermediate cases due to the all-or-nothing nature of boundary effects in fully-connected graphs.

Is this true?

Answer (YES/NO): NO